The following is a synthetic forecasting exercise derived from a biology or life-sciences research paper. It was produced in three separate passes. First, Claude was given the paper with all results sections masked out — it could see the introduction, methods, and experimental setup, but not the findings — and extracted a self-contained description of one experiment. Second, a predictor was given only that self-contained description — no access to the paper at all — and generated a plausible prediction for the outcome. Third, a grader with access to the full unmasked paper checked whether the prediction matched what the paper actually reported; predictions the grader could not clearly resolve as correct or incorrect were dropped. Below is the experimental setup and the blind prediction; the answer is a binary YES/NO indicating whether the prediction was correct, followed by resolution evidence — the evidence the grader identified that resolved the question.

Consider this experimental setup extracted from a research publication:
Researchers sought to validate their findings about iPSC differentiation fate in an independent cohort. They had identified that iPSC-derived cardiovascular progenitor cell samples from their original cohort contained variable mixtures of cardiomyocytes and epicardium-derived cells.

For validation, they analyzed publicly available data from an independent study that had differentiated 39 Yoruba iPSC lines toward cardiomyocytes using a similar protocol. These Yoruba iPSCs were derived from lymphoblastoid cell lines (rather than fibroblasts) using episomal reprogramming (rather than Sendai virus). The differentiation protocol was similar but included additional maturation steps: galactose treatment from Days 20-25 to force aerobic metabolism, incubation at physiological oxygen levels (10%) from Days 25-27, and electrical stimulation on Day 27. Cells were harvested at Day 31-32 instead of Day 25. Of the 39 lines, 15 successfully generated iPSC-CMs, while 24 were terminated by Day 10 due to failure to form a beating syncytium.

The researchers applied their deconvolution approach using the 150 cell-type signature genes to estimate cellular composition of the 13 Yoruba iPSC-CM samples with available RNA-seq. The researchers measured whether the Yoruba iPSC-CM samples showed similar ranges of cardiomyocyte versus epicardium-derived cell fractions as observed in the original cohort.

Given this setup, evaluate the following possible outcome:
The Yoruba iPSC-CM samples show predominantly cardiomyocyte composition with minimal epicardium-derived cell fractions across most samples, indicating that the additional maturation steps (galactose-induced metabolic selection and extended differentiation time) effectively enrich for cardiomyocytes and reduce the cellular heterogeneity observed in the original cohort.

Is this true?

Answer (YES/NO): NO